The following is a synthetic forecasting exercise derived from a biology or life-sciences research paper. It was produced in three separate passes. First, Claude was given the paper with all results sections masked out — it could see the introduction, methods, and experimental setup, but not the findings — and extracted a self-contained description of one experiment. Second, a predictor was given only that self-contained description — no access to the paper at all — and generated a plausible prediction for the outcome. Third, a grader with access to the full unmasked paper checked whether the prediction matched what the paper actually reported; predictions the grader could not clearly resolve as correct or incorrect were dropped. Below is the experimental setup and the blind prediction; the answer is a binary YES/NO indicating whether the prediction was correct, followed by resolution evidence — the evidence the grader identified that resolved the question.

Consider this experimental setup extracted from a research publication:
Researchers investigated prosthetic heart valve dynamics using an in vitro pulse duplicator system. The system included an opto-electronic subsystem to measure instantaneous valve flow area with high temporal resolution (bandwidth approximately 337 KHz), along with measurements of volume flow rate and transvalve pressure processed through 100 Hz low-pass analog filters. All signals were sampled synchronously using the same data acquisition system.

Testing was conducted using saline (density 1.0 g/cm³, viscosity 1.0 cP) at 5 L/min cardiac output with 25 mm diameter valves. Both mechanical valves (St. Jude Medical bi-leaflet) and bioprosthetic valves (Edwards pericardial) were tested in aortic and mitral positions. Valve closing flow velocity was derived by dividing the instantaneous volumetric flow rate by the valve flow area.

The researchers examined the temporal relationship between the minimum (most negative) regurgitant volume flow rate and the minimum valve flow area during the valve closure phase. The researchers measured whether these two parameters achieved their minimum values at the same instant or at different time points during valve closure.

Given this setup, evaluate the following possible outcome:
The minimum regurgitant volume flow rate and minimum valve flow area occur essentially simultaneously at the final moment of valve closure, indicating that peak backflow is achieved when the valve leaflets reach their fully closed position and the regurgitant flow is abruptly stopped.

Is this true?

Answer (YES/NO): YES